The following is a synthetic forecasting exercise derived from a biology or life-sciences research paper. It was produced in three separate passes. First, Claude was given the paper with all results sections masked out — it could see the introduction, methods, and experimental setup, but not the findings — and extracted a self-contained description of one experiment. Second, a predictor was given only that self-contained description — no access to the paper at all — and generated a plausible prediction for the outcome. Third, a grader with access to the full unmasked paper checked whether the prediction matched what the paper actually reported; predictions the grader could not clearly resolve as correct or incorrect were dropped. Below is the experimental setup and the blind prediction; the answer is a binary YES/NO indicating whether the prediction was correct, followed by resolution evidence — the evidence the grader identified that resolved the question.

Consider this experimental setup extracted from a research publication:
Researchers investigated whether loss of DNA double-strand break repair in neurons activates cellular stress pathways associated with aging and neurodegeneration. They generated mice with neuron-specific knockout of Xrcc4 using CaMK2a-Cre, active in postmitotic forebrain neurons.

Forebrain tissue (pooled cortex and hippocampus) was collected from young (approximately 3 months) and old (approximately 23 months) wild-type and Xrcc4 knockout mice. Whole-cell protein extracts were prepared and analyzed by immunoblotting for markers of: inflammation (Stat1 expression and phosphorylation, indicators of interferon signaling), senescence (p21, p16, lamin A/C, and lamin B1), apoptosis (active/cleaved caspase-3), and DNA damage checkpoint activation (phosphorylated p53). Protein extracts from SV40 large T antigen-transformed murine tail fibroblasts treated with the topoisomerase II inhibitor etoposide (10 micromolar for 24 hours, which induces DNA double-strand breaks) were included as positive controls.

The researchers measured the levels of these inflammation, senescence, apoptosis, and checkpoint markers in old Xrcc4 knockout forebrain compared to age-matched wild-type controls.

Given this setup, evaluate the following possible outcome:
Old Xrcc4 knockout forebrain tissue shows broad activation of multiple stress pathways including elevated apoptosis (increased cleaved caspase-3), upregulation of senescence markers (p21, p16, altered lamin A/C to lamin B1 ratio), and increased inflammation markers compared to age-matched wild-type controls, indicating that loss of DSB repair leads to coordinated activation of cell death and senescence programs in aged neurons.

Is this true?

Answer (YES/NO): NO